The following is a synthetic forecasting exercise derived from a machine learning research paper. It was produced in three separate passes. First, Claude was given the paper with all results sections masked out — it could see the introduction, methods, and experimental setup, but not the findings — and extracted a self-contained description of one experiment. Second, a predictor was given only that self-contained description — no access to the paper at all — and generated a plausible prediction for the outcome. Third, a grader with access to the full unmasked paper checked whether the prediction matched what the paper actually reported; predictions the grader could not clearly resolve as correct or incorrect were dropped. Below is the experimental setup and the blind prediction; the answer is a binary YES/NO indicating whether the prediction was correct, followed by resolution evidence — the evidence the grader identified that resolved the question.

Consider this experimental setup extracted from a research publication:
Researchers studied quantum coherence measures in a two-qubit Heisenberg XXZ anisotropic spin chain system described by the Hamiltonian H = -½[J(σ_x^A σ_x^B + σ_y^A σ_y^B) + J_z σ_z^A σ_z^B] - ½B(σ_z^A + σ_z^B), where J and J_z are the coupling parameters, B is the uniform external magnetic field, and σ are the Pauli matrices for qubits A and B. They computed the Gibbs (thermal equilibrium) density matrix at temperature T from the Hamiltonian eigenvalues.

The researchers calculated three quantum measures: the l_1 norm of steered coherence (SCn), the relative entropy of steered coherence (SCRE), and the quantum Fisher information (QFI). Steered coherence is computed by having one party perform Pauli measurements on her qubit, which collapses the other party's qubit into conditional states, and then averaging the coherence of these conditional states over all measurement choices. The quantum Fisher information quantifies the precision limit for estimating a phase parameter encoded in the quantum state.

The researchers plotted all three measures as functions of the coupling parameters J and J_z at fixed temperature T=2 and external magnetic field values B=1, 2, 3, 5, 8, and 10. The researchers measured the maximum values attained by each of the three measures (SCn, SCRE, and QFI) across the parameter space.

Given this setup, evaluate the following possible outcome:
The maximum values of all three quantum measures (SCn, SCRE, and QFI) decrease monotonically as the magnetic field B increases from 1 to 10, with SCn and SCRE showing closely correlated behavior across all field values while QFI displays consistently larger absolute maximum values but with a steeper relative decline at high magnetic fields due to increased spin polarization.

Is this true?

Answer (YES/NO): NO